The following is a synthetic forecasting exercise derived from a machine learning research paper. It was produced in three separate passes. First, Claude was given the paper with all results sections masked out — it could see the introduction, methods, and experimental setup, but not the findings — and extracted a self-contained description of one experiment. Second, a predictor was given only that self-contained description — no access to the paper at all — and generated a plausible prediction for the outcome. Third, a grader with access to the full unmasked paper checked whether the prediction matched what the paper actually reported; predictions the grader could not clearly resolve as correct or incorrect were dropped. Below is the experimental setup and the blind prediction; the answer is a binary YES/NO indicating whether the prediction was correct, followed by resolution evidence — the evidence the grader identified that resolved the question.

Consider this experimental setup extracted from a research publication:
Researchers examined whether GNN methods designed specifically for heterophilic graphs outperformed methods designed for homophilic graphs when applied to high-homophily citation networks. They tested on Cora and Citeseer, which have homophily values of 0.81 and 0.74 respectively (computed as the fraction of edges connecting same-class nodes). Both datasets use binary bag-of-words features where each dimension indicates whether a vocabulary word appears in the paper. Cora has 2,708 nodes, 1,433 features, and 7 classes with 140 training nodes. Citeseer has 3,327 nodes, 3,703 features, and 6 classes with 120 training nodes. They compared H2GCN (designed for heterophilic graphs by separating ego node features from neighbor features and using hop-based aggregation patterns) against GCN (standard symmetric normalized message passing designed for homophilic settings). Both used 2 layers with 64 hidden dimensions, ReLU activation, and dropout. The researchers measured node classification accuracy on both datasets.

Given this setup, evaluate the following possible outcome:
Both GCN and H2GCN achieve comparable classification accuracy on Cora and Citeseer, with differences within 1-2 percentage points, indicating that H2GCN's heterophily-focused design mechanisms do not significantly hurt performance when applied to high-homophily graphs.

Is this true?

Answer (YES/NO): YES